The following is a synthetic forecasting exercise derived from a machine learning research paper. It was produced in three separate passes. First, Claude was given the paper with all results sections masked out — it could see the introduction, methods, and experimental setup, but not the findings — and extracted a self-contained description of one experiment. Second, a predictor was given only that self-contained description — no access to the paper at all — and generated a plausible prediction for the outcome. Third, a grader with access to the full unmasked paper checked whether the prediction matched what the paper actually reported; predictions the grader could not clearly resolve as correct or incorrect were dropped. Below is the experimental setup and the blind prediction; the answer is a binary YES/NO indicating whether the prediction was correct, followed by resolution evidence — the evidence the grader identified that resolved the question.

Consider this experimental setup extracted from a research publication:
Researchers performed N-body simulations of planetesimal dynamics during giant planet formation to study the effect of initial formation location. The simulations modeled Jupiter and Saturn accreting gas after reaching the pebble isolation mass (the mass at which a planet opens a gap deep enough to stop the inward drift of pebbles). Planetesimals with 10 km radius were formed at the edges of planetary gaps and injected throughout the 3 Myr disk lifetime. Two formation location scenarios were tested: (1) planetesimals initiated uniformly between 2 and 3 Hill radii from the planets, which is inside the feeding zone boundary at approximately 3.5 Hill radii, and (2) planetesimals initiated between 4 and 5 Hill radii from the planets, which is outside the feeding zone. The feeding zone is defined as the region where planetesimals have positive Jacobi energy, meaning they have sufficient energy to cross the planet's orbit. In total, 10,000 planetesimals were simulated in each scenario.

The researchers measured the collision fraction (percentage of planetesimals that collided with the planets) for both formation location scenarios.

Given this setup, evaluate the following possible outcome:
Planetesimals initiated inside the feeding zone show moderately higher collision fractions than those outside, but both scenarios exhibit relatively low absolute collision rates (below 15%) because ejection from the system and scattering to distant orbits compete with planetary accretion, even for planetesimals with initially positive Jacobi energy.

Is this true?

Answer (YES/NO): NO